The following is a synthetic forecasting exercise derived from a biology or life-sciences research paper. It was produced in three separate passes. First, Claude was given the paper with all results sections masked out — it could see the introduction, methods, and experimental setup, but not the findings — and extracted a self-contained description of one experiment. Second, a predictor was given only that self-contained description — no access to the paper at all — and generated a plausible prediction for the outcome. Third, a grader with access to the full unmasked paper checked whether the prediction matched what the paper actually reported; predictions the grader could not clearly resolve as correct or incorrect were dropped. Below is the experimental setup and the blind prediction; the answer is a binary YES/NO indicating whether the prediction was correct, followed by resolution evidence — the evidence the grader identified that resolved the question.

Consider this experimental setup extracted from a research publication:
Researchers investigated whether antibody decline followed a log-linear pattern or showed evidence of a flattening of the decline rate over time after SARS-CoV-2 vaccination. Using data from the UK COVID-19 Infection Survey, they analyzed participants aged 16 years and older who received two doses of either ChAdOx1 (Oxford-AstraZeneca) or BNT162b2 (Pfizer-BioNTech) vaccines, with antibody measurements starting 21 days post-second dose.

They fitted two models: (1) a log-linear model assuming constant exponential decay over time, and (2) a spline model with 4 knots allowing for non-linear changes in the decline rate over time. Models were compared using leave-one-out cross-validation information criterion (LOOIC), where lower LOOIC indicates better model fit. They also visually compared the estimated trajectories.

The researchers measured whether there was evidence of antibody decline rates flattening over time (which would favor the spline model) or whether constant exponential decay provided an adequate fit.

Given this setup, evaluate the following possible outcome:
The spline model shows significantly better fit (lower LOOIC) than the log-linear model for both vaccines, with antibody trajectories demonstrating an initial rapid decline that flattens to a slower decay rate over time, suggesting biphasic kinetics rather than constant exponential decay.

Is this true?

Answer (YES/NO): NO